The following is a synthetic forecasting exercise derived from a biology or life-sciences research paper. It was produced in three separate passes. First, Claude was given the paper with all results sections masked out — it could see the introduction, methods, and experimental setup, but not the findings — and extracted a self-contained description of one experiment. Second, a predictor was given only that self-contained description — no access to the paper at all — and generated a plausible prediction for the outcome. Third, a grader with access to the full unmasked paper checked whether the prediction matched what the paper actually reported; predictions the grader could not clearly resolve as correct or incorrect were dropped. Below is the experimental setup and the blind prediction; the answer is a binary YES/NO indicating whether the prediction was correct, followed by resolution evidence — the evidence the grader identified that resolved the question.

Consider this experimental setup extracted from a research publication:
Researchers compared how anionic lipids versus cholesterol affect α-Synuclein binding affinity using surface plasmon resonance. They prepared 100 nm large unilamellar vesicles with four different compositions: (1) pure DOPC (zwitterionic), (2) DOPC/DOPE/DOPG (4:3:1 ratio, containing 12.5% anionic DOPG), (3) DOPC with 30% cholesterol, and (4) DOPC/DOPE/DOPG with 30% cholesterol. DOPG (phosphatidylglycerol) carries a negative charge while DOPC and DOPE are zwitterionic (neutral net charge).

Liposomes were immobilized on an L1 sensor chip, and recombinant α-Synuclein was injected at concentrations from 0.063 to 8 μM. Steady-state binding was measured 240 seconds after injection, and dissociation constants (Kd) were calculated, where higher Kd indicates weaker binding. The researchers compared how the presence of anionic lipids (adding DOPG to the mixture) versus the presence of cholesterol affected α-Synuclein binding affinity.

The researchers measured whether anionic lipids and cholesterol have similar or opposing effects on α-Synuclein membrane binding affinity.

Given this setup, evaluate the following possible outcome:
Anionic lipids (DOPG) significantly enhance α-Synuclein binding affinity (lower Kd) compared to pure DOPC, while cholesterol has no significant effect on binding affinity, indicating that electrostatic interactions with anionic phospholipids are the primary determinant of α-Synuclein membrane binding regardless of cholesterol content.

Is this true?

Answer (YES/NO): NO